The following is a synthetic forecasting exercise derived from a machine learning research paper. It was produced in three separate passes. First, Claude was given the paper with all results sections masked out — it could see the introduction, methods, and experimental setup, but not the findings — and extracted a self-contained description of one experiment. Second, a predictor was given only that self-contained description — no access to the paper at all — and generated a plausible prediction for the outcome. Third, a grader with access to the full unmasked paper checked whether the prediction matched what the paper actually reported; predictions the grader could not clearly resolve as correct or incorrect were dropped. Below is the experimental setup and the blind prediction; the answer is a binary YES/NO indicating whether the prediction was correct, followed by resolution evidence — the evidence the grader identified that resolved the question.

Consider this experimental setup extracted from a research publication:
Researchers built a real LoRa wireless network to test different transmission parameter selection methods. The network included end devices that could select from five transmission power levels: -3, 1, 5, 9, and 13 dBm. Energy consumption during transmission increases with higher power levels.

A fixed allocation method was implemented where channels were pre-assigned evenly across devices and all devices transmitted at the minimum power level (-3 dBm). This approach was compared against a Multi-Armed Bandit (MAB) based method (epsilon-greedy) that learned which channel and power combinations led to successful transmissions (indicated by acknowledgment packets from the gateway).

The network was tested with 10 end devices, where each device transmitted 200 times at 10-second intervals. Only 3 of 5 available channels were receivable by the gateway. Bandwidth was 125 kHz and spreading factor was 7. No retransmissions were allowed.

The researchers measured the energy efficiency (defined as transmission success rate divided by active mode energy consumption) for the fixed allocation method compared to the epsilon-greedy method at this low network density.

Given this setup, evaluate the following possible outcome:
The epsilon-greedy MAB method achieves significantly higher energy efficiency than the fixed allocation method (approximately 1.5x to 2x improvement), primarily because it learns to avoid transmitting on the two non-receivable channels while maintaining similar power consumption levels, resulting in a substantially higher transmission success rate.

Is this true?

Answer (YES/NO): NO